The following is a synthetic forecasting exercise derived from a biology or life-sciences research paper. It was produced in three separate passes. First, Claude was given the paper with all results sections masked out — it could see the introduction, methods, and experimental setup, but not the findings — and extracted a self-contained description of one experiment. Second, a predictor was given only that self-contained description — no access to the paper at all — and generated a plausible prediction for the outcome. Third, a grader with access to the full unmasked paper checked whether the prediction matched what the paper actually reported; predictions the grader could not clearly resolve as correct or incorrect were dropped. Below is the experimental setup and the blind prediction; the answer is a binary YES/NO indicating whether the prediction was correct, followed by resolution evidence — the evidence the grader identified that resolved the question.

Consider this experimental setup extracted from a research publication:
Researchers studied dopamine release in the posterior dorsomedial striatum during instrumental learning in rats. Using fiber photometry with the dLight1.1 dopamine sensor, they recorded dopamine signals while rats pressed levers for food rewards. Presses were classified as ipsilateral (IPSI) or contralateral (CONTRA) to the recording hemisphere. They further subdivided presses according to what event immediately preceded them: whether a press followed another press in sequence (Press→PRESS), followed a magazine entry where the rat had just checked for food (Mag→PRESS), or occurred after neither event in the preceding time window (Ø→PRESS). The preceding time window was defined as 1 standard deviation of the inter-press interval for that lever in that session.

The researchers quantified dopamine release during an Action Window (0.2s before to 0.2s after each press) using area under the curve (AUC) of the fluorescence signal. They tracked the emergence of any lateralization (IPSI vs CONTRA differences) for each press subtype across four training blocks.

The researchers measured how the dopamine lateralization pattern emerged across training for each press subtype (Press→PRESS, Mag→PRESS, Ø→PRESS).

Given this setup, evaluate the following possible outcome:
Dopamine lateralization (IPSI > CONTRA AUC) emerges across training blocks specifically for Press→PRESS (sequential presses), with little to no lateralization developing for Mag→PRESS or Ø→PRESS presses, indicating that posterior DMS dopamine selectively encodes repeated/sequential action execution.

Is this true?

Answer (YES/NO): NO